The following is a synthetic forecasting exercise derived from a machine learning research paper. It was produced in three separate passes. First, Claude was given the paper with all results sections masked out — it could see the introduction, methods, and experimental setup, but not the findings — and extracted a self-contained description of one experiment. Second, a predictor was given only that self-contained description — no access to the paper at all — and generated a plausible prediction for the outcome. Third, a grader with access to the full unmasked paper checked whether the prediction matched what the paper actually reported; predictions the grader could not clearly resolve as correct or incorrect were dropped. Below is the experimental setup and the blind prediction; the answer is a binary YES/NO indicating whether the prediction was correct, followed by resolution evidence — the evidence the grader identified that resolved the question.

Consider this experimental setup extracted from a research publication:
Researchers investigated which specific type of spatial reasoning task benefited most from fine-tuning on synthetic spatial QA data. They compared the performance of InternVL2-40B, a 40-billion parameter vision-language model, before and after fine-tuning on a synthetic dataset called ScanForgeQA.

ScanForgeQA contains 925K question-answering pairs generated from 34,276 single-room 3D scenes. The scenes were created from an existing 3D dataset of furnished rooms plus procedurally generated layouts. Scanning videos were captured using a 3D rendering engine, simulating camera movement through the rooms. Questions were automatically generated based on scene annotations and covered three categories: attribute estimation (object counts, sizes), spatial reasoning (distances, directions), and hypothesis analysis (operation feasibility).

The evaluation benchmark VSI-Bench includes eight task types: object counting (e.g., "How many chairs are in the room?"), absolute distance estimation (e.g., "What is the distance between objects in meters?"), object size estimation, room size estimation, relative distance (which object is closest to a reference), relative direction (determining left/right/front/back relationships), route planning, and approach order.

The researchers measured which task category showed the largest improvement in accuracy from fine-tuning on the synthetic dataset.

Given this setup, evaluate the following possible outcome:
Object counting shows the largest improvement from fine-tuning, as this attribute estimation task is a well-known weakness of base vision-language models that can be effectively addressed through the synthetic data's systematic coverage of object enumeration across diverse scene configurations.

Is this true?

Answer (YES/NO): YES